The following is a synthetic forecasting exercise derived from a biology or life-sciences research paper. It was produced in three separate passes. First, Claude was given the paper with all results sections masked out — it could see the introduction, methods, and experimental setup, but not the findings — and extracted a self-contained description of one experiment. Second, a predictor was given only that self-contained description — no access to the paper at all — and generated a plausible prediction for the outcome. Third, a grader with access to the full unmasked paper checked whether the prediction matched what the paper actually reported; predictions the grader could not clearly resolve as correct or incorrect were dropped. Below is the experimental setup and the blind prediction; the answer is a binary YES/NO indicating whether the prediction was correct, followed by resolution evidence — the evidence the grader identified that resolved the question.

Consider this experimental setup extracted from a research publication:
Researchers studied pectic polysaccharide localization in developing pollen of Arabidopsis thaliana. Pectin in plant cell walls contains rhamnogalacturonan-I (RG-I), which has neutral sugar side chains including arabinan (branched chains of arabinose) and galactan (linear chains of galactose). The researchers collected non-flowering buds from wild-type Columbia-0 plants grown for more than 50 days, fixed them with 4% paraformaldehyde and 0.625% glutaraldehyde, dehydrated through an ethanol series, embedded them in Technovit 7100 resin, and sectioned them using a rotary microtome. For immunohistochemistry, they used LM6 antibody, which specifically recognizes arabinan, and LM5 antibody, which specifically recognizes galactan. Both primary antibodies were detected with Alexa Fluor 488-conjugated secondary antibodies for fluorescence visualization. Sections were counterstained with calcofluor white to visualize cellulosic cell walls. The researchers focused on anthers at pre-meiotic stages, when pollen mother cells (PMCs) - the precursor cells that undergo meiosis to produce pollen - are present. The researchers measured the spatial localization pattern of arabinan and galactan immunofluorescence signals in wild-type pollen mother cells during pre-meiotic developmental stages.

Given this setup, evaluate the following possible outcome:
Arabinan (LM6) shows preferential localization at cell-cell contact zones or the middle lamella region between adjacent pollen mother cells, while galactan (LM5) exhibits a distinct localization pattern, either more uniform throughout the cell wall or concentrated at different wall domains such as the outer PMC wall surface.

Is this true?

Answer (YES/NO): NO